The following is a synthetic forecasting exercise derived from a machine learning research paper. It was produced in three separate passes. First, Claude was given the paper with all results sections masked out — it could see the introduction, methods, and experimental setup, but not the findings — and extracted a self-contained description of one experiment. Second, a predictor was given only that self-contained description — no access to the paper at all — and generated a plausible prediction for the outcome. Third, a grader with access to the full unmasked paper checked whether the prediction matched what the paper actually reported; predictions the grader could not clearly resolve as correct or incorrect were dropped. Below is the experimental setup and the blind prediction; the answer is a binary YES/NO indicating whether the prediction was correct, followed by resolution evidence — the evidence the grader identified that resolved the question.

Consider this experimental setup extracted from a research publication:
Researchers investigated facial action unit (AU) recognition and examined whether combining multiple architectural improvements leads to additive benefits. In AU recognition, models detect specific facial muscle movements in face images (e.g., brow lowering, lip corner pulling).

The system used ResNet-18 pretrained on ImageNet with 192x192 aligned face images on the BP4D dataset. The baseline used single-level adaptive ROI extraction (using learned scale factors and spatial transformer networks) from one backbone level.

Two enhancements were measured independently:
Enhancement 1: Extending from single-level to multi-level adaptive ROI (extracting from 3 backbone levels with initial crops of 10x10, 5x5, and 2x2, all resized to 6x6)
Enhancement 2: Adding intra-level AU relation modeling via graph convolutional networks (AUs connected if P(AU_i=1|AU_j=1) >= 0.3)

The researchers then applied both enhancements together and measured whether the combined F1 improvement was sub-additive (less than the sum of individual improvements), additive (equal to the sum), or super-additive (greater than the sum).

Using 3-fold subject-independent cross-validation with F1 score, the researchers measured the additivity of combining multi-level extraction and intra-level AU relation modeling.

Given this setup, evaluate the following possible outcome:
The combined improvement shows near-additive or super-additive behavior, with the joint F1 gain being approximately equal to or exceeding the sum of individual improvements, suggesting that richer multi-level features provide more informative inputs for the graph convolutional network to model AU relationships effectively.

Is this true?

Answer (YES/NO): YES